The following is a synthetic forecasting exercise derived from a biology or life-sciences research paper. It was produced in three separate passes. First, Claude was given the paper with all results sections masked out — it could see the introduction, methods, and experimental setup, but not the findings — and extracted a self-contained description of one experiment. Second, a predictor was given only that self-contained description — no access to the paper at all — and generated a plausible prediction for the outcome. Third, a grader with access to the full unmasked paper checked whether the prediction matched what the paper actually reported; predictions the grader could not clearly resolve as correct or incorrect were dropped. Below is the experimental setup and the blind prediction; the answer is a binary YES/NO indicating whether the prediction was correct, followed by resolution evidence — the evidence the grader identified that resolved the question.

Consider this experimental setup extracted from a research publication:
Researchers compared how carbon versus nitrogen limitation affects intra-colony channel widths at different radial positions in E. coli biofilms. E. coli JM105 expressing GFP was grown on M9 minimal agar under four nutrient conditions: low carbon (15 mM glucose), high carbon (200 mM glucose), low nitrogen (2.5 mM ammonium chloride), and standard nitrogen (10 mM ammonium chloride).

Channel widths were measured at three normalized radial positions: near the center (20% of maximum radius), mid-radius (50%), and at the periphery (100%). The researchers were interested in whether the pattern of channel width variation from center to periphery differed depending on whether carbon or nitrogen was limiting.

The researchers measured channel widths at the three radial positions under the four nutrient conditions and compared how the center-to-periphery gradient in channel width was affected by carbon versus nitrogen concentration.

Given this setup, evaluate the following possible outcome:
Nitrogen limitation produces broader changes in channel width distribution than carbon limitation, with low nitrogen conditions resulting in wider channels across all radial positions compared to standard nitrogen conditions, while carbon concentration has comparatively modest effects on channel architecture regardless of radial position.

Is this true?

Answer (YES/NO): NO